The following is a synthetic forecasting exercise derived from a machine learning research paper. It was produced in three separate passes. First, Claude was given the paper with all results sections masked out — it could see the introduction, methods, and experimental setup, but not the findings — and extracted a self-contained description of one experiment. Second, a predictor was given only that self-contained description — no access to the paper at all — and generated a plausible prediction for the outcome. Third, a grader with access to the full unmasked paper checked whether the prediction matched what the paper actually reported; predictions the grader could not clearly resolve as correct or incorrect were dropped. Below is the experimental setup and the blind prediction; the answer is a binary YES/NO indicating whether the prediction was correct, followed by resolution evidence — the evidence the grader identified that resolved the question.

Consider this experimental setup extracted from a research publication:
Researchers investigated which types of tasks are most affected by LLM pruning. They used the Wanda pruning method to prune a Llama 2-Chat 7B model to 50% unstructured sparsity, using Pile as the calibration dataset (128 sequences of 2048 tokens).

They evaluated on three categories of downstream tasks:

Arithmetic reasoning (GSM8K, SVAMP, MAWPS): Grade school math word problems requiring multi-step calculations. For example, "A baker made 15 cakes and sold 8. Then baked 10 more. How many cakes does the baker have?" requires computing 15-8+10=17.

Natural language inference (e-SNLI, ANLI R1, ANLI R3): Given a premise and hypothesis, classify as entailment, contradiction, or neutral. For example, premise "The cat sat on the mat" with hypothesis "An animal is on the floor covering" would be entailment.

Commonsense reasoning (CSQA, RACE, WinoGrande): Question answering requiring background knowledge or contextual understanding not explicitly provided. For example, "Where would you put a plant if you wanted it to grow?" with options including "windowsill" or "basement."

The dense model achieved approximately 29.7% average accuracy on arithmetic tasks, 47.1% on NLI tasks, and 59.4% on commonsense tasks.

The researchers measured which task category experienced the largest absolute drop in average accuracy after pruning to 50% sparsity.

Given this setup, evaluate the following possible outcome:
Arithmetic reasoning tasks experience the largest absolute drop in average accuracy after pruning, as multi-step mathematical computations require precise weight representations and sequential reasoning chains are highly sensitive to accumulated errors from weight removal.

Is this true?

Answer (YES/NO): NO